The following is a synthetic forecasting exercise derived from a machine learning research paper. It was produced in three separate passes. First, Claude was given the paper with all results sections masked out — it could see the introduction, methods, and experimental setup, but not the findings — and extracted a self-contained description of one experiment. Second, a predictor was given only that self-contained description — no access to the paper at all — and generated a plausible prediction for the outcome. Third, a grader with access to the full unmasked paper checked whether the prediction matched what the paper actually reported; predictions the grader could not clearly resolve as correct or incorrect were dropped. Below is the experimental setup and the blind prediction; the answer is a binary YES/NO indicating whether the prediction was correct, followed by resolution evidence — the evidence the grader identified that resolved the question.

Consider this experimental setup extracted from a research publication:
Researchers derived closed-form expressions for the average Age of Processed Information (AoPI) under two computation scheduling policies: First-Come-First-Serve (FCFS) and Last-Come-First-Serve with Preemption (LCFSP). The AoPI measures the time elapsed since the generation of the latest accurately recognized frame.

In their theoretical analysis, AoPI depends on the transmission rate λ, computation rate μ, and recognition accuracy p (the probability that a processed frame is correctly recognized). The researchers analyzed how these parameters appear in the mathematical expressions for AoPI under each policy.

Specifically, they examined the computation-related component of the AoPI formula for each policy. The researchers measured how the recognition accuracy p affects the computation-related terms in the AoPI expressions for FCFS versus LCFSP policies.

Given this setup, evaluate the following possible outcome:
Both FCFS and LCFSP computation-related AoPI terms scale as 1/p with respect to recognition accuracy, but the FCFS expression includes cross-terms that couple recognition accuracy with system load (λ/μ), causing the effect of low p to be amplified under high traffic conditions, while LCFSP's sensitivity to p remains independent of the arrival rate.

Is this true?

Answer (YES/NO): NO